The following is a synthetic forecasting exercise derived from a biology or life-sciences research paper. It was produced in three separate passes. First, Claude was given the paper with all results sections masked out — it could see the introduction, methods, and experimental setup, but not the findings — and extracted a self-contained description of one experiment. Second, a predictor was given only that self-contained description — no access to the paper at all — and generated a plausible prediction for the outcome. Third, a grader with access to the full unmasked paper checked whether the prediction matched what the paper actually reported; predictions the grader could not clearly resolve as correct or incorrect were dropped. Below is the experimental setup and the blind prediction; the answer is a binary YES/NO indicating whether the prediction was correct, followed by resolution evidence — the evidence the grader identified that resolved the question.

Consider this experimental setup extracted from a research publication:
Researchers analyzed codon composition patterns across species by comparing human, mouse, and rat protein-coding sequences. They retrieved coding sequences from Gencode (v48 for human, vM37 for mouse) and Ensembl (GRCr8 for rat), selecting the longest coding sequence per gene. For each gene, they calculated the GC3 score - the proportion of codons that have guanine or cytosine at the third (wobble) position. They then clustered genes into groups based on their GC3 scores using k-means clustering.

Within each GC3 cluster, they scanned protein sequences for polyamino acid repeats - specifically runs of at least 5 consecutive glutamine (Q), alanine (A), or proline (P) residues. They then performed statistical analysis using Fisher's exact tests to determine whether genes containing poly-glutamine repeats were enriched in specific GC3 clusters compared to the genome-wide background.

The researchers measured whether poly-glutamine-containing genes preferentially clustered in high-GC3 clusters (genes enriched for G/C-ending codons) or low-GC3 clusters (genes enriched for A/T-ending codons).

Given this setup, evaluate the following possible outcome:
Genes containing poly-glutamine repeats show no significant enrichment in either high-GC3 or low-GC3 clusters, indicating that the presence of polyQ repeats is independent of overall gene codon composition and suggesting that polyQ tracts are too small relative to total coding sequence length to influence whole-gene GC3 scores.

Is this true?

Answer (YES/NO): YES